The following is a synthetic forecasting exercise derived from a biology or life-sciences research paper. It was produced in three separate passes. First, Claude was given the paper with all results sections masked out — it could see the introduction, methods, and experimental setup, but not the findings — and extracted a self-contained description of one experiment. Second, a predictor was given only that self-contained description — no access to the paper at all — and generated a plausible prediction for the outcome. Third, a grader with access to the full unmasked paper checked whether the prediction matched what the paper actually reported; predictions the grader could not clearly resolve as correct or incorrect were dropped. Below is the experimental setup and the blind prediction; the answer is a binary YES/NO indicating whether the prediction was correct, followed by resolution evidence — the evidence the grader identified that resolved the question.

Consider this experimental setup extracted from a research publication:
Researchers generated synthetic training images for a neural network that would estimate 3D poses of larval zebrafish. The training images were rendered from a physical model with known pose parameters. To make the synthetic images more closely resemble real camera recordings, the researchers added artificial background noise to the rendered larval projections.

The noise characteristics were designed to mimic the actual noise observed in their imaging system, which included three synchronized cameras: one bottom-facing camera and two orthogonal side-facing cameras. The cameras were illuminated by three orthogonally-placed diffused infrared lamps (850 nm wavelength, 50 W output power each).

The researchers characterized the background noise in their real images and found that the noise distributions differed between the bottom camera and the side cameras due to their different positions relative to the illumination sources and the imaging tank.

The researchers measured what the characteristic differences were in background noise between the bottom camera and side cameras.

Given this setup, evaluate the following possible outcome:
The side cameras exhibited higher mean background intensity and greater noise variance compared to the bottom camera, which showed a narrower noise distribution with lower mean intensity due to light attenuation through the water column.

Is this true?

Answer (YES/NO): NO